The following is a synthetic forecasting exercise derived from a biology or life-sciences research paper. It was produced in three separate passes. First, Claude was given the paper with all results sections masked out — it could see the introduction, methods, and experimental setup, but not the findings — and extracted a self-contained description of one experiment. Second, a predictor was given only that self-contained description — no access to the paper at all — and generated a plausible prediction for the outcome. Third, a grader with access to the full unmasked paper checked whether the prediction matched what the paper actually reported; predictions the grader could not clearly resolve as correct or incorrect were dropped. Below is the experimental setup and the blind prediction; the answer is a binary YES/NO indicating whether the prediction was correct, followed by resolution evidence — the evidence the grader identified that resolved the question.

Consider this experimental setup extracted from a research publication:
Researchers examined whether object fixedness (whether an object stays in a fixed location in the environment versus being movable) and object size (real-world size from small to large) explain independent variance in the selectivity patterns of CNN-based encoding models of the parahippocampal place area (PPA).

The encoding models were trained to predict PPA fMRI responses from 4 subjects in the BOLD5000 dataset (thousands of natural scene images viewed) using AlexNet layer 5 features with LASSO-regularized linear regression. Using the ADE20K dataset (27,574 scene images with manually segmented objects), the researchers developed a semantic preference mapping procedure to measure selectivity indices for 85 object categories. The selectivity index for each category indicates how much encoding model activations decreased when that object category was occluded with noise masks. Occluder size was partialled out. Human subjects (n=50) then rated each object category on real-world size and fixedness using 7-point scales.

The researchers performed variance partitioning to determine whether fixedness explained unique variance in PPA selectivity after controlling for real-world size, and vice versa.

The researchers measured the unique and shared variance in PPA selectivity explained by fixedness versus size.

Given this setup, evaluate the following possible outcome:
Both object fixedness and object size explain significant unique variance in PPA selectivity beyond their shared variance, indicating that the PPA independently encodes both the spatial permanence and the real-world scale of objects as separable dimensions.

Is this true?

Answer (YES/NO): NO